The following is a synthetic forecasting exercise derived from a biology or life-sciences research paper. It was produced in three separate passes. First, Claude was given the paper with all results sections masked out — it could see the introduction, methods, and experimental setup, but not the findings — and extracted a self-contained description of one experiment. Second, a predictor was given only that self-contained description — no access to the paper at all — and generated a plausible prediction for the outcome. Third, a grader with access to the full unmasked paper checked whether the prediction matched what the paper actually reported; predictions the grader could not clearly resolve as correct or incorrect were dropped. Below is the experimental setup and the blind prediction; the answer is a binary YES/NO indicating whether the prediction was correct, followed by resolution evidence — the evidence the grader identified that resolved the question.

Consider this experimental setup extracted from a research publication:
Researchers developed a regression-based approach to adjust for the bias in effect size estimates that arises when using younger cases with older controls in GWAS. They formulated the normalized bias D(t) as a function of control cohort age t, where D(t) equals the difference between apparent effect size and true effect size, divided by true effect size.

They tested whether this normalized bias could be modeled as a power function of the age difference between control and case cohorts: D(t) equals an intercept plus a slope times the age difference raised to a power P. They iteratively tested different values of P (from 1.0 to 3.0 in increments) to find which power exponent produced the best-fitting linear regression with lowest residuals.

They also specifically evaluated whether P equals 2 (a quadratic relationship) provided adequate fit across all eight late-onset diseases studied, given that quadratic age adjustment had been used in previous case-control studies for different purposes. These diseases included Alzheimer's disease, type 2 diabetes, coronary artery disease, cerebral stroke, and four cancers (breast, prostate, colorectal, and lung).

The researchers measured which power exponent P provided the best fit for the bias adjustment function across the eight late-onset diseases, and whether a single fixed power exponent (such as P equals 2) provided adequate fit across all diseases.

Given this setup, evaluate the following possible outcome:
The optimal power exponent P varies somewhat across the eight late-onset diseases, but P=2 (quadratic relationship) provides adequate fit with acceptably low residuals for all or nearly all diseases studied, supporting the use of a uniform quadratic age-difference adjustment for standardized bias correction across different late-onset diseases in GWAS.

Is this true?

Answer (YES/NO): YES